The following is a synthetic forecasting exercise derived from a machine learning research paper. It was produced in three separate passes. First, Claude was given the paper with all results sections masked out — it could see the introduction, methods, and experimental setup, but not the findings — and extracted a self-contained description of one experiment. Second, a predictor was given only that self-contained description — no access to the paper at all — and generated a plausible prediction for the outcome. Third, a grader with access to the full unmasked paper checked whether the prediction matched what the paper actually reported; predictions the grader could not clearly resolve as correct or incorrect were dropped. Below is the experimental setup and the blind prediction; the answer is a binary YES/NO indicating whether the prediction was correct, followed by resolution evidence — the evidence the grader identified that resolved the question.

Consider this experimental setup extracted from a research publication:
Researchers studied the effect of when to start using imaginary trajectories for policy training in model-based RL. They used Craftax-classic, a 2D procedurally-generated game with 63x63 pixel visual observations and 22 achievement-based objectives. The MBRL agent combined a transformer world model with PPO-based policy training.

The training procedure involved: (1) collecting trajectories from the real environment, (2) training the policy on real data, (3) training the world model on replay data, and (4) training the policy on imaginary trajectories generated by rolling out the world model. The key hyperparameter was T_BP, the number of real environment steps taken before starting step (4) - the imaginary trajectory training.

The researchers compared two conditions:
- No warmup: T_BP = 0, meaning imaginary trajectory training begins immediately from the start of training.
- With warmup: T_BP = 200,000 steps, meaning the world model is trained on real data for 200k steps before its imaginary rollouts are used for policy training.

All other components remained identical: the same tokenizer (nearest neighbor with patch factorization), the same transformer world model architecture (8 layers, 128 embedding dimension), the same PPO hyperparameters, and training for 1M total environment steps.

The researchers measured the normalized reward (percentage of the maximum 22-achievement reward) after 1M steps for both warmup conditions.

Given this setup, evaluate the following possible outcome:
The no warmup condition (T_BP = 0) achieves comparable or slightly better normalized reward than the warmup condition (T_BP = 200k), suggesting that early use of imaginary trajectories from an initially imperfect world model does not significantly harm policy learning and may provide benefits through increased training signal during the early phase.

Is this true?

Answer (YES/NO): NO